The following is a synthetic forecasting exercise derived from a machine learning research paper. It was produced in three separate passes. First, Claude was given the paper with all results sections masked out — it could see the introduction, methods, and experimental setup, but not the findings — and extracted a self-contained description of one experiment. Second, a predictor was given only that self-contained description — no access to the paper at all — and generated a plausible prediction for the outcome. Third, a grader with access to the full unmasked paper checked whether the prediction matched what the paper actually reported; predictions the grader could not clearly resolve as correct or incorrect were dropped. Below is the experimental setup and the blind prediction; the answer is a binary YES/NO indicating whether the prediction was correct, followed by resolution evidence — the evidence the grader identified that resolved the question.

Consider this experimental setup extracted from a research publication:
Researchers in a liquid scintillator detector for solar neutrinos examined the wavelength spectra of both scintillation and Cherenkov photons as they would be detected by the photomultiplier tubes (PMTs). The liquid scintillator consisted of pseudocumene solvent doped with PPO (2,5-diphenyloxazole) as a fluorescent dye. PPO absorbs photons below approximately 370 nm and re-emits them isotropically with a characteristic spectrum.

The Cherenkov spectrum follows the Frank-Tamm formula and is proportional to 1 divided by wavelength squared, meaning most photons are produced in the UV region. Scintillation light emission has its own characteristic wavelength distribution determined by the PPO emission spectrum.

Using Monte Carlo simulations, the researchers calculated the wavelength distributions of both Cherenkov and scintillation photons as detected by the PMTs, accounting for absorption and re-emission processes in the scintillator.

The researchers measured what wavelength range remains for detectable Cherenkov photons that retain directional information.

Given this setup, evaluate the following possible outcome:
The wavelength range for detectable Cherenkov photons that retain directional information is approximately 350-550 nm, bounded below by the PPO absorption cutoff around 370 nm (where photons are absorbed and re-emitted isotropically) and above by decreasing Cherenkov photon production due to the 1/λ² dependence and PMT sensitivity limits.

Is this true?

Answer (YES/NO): NO